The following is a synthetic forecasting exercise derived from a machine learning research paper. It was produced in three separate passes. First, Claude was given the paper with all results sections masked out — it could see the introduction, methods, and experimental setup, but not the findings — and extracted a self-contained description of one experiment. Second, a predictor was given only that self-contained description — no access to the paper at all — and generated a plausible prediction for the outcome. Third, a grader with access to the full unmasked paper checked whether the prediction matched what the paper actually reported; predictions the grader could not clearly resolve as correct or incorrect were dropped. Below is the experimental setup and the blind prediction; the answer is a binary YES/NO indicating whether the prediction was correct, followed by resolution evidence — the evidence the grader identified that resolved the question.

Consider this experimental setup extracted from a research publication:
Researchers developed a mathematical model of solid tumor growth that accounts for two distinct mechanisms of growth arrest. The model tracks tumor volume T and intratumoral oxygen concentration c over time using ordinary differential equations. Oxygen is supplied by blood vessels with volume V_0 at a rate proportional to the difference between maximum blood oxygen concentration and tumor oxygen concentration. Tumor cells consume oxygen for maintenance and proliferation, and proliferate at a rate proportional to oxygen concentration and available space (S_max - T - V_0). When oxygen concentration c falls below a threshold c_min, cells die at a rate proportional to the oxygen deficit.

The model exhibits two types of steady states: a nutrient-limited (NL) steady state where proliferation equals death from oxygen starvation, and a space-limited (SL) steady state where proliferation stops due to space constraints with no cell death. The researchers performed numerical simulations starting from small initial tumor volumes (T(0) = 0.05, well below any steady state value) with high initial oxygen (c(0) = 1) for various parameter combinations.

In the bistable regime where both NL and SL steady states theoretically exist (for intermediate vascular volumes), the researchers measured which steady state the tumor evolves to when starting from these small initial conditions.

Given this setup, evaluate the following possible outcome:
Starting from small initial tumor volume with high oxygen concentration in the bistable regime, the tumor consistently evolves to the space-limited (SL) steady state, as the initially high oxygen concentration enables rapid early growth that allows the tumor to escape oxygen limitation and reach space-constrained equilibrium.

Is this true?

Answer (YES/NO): NO